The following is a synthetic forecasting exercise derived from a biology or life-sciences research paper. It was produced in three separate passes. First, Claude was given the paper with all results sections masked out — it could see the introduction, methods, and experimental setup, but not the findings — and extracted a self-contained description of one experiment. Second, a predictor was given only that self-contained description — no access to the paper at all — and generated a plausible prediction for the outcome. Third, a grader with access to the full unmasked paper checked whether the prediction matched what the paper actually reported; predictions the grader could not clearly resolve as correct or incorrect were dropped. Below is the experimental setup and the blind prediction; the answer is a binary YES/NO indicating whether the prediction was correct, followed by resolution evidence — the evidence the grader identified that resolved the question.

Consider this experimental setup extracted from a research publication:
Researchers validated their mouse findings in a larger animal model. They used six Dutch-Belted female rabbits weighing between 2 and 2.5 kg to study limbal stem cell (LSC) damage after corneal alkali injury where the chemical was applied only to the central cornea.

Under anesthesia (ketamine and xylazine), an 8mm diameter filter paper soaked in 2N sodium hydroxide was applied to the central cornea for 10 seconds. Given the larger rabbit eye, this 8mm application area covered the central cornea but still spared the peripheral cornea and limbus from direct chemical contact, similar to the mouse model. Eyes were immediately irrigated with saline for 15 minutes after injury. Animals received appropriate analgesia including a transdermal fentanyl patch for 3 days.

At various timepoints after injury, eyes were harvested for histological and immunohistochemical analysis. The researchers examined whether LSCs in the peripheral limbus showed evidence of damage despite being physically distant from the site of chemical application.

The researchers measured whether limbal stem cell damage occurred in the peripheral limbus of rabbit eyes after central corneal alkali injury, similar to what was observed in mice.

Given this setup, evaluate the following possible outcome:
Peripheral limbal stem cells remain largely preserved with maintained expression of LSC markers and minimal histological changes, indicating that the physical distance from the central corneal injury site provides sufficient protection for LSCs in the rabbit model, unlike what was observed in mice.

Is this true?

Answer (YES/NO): NO